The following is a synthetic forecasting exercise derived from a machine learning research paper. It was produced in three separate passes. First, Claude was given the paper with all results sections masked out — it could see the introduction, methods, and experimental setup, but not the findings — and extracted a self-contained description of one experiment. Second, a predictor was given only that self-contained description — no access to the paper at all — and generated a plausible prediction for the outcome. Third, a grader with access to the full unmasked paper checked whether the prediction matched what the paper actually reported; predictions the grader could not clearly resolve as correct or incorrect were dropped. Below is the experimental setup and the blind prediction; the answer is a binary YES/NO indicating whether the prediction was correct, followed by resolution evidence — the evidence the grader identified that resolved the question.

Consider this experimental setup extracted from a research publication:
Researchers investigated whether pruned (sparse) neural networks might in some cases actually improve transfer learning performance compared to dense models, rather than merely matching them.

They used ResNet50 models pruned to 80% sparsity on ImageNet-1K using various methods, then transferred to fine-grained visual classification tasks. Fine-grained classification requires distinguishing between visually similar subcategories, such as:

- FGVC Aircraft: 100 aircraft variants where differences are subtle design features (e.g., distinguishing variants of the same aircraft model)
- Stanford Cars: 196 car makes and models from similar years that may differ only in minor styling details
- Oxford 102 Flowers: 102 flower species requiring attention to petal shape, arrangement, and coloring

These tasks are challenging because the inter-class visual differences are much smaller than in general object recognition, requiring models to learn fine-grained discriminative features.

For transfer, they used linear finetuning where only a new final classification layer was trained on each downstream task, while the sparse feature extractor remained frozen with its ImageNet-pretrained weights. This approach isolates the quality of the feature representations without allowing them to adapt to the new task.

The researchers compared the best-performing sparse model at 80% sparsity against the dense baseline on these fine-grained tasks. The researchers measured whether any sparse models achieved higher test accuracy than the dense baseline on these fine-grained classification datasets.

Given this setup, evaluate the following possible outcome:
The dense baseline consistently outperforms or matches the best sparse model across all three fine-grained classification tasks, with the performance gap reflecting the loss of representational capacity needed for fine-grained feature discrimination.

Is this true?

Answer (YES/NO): NO